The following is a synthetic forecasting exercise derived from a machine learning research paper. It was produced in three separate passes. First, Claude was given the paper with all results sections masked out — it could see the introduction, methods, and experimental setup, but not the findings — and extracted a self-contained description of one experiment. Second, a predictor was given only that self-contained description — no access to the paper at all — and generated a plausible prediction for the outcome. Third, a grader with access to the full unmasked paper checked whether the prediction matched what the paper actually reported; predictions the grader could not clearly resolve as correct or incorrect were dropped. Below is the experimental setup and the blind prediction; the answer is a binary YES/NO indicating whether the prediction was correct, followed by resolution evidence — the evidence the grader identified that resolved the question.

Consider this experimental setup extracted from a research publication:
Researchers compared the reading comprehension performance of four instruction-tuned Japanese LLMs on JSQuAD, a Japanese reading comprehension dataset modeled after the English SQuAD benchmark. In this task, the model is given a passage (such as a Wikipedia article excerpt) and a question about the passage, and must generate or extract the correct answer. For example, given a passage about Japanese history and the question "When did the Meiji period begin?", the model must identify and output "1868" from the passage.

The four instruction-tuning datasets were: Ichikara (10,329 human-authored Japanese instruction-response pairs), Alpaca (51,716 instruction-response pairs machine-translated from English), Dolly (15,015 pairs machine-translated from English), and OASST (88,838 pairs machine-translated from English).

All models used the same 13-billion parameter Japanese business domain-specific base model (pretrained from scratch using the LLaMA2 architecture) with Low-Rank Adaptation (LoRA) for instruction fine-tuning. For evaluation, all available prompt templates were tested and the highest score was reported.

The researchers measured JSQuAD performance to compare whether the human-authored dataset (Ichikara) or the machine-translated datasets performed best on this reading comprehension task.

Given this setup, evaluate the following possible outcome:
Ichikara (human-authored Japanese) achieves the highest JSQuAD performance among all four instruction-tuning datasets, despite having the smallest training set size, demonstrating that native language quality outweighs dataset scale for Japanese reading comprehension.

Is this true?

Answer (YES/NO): YES